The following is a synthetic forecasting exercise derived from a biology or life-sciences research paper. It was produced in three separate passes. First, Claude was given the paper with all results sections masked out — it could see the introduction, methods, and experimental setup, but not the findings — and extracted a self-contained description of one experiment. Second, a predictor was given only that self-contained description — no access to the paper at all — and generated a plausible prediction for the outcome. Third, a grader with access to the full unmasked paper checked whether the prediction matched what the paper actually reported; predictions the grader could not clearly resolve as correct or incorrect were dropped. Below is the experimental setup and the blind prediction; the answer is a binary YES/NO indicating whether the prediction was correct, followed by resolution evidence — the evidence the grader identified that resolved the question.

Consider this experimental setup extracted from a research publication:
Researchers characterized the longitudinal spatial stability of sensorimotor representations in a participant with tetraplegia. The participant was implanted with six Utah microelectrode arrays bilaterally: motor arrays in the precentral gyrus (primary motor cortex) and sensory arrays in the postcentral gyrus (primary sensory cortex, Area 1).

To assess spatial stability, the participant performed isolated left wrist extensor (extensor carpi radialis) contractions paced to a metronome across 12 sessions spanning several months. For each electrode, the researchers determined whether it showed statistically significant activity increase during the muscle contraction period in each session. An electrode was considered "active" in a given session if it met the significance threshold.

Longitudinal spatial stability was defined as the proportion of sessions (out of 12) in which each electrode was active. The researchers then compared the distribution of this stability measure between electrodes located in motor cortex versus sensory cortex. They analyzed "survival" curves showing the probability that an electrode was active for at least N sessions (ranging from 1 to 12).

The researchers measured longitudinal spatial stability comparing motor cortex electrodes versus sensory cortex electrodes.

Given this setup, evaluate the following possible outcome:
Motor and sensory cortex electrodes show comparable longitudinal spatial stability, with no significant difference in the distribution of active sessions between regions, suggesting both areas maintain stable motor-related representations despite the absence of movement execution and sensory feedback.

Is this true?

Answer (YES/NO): NO